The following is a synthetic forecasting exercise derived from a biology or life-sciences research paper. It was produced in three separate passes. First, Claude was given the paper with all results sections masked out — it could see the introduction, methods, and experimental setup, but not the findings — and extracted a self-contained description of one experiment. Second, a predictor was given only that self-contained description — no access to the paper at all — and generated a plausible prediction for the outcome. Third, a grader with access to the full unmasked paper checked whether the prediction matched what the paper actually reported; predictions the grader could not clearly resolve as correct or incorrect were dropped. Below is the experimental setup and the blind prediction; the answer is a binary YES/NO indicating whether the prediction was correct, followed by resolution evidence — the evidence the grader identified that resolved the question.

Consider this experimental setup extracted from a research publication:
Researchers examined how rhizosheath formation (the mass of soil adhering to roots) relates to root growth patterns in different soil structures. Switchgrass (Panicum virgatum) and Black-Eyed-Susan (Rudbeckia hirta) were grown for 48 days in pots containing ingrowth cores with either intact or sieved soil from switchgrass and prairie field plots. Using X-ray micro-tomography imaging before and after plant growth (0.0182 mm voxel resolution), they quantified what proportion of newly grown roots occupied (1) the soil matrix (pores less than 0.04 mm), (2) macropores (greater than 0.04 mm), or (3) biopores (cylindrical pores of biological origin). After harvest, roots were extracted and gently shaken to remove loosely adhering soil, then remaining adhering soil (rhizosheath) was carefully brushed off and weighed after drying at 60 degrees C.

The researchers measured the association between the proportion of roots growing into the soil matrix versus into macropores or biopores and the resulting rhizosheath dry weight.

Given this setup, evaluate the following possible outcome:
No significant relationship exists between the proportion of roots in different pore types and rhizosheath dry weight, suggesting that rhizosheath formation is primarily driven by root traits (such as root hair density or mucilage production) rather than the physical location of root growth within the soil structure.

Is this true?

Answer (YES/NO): NO